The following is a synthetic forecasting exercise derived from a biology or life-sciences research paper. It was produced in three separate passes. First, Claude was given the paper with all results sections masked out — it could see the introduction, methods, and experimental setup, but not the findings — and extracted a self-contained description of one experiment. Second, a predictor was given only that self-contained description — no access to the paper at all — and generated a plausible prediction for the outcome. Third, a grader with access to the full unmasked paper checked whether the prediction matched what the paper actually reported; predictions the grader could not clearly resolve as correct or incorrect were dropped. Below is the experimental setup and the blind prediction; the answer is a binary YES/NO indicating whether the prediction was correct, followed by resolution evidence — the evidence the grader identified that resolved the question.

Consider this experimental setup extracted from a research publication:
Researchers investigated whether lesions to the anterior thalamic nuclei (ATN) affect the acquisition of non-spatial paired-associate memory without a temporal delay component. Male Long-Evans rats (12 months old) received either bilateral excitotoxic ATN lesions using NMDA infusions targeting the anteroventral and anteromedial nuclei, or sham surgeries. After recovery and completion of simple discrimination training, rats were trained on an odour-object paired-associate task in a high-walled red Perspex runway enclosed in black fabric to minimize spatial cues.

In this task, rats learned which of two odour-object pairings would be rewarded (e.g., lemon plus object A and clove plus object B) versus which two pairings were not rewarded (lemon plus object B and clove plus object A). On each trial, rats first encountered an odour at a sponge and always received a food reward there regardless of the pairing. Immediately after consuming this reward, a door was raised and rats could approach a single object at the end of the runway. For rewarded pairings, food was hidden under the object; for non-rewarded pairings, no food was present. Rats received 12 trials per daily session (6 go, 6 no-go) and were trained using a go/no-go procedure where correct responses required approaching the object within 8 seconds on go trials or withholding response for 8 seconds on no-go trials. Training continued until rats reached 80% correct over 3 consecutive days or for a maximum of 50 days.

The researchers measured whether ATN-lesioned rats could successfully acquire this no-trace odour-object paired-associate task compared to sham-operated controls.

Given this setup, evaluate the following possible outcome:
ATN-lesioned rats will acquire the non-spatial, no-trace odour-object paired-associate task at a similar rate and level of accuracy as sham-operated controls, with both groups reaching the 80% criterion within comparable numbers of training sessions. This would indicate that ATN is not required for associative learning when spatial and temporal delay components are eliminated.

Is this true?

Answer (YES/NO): NO